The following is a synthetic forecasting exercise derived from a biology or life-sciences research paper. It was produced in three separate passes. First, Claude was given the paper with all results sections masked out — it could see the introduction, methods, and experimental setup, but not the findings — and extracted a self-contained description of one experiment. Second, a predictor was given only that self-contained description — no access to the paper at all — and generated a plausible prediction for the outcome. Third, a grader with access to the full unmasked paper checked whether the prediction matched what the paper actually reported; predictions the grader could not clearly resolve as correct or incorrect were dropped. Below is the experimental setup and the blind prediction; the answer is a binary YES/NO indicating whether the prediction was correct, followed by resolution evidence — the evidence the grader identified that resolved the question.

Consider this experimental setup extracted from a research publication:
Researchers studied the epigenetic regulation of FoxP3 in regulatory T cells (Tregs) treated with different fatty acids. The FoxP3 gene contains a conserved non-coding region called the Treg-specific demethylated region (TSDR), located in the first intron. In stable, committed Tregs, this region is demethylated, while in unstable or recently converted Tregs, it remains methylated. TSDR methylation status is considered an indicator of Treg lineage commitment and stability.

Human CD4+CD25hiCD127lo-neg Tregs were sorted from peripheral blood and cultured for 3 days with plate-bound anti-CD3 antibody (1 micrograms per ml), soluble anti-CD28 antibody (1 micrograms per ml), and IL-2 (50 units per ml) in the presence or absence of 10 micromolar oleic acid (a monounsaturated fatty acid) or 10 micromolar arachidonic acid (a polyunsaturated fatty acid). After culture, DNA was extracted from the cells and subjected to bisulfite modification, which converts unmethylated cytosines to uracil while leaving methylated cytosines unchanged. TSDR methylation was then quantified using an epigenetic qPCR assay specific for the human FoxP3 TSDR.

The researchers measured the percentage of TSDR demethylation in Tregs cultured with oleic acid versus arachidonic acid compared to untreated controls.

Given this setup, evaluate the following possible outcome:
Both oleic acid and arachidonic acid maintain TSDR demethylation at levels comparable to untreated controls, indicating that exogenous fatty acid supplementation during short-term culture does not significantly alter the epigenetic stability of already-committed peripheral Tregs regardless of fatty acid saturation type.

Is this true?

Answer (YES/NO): YES